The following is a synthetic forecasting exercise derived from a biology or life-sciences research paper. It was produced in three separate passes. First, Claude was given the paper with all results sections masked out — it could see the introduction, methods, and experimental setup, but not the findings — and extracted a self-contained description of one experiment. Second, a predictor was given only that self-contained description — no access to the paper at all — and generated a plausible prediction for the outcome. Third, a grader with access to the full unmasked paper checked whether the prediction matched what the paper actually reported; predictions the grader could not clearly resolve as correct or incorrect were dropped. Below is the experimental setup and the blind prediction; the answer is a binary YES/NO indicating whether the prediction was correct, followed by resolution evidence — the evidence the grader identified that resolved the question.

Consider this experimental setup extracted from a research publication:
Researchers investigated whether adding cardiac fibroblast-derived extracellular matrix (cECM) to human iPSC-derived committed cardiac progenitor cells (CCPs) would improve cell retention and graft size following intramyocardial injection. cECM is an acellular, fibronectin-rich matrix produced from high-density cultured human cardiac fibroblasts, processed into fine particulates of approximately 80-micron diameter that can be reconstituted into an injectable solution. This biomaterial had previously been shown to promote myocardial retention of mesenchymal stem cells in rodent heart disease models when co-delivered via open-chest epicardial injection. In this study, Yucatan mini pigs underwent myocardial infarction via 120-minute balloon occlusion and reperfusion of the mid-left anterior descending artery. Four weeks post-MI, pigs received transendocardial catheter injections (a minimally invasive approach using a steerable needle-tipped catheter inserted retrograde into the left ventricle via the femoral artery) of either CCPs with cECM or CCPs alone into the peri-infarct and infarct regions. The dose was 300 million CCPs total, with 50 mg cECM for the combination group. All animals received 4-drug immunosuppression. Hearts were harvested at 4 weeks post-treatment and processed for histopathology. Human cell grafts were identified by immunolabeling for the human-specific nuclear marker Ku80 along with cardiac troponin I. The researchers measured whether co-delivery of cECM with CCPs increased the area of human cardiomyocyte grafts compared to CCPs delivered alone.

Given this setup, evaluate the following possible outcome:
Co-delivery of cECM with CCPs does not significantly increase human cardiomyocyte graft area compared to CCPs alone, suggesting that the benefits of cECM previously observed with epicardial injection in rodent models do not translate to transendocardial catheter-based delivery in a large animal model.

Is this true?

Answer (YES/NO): YES